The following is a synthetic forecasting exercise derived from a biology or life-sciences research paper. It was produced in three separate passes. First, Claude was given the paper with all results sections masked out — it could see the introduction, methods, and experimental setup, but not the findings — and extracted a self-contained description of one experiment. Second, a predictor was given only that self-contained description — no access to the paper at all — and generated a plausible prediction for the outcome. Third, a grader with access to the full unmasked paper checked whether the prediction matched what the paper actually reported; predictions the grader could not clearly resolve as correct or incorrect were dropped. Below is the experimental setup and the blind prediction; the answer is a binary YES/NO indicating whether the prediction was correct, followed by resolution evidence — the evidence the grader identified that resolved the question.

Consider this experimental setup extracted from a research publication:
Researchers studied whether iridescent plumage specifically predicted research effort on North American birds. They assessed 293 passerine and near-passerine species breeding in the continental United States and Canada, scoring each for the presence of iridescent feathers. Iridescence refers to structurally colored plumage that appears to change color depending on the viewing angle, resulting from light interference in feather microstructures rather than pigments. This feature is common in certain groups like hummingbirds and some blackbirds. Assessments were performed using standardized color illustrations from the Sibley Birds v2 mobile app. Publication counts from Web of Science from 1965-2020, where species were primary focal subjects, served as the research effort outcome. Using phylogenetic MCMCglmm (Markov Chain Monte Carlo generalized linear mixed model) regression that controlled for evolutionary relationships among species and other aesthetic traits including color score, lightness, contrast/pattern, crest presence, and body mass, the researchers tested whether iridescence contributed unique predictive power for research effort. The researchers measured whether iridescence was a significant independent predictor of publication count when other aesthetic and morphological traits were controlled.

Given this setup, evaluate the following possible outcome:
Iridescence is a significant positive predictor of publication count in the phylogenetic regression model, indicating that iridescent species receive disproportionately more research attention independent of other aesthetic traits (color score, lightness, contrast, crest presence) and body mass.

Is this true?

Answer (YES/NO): NO